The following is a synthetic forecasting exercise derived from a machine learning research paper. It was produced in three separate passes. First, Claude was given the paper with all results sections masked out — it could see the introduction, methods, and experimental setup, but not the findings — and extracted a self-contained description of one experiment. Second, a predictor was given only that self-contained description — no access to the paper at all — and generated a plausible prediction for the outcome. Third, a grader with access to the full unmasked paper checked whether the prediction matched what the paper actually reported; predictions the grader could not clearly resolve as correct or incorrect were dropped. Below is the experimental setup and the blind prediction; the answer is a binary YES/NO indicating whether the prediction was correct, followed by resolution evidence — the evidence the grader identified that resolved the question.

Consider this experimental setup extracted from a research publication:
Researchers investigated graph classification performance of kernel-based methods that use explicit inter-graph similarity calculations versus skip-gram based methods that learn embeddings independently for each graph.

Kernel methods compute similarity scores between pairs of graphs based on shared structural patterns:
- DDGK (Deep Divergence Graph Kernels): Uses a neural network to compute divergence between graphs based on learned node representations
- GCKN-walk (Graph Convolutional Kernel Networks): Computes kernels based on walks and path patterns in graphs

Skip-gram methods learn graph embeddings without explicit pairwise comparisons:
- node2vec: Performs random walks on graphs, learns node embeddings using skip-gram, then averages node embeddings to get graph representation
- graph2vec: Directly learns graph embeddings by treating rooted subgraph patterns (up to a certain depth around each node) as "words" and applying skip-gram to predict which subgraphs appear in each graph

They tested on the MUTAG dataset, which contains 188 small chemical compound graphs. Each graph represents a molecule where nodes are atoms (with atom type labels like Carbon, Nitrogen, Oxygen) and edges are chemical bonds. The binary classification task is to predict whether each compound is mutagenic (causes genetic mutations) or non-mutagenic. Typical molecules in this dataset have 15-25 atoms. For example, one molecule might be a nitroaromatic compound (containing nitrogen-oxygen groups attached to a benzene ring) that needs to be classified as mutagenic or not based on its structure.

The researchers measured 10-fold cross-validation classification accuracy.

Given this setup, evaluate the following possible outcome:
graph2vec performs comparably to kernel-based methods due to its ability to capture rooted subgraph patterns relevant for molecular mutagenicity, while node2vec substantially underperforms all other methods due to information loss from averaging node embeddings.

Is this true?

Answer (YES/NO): NO